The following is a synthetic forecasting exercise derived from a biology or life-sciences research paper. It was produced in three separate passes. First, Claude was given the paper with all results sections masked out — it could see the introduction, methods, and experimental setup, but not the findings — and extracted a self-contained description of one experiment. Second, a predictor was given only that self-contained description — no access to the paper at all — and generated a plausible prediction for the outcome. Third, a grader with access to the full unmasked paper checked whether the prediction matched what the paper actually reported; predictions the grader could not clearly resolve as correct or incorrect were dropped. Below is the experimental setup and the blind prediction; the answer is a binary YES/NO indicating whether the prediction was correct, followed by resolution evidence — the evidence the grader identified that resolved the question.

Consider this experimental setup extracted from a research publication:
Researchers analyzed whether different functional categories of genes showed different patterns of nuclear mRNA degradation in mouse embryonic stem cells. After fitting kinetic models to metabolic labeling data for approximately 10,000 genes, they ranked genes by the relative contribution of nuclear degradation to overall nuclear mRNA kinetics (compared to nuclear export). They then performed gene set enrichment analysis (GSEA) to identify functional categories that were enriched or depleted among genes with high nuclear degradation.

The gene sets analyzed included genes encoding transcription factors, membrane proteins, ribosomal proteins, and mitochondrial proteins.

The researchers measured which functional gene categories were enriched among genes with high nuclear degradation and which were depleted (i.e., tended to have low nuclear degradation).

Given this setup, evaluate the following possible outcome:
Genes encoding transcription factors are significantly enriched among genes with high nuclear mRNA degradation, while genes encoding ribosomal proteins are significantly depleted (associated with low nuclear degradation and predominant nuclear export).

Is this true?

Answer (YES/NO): NO